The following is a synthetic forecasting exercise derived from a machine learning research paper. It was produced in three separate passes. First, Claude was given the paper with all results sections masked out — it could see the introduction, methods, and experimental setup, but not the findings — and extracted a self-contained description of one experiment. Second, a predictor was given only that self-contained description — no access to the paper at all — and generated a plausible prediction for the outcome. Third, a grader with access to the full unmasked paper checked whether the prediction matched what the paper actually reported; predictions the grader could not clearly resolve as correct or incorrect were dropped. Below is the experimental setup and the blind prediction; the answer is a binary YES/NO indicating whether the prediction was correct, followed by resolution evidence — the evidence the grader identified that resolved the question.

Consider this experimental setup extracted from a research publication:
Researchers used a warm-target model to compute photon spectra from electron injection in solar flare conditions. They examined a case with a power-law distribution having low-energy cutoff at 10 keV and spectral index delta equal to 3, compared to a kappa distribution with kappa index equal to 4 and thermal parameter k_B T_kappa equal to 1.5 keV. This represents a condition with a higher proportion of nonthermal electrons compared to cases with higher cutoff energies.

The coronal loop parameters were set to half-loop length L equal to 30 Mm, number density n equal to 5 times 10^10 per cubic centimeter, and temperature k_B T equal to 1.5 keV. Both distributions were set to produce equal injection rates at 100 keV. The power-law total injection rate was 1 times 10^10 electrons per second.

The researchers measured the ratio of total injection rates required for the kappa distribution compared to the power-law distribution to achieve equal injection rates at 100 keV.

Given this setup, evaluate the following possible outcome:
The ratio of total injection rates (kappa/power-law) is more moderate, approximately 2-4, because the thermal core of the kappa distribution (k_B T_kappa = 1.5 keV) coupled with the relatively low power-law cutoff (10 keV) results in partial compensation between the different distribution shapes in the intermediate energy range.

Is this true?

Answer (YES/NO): NO